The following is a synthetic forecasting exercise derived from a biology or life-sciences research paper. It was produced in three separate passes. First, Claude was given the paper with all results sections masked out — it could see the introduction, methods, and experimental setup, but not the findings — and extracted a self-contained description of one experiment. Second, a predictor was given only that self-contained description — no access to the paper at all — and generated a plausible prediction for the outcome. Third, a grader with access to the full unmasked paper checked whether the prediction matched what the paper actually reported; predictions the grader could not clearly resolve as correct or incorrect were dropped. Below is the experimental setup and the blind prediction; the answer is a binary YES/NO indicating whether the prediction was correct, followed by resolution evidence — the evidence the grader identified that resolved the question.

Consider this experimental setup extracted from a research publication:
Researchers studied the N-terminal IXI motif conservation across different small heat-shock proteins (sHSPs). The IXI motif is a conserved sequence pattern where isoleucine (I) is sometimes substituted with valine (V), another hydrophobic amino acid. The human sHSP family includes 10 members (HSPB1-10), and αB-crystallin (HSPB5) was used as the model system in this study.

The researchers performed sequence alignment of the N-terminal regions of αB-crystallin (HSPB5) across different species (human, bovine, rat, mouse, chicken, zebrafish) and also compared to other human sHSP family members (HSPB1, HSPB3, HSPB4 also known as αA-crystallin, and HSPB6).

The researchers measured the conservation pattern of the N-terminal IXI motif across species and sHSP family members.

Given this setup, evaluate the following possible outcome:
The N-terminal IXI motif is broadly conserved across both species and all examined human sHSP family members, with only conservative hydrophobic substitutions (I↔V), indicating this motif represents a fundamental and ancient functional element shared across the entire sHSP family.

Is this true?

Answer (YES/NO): NO